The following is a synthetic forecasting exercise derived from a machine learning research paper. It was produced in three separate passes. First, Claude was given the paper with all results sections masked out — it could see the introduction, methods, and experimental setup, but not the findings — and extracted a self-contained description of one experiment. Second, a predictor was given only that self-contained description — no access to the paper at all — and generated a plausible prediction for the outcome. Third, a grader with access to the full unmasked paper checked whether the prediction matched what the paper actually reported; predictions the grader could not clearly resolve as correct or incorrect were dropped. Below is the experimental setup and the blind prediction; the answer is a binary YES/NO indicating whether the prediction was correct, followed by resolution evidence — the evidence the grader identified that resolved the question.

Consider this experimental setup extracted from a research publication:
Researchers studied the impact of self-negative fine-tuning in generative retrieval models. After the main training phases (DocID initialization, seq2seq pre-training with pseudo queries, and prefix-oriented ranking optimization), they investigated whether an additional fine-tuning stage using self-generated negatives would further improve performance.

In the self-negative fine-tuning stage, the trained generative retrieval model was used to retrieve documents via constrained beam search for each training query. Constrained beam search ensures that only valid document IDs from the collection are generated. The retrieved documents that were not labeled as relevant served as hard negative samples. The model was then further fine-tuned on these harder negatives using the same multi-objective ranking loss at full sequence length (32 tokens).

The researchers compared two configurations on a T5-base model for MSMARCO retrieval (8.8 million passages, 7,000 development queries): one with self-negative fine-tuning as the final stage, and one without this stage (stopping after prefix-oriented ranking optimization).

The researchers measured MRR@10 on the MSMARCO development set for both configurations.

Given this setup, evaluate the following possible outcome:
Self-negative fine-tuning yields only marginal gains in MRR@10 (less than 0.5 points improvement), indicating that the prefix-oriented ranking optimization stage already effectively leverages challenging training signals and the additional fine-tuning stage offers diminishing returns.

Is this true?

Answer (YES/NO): NO